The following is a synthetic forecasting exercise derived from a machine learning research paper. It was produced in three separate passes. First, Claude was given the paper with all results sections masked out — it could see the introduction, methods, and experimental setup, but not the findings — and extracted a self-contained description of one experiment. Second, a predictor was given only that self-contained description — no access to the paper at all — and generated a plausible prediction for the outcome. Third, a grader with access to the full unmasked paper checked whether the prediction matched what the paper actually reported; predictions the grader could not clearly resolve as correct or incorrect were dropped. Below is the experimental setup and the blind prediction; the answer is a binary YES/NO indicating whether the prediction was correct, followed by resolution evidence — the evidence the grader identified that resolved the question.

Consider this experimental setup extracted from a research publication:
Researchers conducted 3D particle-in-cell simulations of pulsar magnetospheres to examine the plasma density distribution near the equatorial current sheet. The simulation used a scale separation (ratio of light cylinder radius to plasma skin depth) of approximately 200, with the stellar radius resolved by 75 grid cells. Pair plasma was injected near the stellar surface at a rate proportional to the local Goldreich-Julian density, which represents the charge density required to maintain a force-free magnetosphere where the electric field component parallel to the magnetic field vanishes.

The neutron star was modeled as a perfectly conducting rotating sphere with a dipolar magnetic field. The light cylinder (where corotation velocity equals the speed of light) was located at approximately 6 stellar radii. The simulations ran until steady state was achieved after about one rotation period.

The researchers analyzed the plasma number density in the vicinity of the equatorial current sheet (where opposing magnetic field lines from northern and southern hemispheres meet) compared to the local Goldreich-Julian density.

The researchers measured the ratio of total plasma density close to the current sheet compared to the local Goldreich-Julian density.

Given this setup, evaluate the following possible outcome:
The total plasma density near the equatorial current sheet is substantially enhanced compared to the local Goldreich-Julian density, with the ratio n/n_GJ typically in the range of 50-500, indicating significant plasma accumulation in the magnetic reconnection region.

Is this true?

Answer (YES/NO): NO